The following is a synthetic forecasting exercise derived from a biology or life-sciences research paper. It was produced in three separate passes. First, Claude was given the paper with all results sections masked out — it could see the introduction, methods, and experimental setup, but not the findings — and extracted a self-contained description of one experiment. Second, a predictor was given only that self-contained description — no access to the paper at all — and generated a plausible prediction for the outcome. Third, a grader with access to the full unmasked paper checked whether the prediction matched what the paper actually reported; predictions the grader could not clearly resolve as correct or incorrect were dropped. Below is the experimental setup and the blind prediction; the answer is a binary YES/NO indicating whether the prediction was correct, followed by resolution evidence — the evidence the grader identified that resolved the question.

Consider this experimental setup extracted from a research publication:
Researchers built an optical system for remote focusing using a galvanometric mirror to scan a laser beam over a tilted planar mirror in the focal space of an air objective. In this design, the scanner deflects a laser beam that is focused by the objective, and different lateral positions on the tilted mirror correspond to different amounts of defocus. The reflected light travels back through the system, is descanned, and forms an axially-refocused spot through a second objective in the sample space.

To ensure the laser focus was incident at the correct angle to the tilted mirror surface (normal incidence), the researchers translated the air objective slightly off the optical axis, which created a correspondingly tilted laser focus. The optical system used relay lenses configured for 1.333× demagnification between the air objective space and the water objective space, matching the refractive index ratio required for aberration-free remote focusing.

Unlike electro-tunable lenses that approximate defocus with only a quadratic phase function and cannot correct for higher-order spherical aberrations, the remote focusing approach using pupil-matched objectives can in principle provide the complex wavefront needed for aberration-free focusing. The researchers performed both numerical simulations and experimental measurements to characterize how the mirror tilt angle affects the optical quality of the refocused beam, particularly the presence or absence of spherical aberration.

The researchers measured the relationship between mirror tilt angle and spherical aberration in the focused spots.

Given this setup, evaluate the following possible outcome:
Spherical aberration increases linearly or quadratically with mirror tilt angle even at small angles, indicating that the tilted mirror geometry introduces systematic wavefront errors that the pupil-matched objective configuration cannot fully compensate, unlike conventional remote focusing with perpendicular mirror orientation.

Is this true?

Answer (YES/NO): NO